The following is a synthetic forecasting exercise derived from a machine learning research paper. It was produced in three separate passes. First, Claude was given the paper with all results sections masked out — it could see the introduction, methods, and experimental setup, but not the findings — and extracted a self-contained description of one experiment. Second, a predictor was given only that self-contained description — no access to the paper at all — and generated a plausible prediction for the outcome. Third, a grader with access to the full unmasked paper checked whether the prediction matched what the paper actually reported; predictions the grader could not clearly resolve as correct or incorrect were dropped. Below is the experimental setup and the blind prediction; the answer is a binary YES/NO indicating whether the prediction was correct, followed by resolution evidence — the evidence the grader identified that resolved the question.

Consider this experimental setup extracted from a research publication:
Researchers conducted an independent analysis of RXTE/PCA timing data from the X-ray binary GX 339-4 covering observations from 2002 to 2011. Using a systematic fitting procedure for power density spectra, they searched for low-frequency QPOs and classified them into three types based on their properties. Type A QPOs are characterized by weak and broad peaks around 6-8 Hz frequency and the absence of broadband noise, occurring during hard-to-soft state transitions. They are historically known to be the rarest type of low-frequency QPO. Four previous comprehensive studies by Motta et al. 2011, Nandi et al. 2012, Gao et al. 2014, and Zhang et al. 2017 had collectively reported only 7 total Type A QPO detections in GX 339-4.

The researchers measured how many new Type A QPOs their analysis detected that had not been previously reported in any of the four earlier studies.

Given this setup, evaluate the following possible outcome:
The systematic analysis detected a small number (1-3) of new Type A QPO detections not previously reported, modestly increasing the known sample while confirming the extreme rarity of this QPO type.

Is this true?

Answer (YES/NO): NO